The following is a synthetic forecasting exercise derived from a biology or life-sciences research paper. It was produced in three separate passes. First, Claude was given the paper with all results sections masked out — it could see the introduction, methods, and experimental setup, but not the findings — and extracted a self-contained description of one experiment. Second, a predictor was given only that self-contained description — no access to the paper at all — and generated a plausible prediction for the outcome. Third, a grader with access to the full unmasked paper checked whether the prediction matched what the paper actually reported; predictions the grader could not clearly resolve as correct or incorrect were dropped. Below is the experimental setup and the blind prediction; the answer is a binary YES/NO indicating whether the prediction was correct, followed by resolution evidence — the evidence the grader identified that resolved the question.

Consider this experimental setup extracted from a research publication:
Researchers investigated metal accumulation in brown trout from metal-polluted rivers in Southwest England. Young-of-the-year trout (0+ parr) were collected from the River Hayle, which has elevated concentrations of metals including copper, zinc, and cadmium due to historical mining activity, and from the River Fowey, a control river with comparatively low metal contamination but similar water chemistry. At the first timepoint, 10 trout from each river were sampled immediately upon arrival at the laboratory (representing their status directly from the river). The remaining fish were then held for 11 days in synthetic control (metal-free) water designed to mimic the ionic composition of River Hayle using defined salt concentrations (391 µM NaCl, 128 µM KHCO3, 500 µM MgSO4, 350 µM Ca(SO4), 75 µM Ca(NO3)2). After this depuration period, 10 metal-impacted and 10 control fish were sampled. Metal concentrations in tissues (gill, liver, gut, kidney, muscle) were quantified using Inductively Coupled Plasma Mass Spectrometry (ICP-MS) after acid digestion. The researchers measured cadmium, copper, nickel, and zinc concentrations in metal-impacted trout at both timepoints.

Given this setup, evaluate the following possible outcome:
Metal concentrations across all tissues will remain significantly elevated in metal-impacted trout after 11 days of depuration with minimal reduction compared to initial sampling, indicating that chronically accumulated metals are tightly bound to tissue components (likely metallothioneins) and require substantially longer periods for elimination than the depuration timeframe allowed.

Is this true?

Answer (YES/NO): NO